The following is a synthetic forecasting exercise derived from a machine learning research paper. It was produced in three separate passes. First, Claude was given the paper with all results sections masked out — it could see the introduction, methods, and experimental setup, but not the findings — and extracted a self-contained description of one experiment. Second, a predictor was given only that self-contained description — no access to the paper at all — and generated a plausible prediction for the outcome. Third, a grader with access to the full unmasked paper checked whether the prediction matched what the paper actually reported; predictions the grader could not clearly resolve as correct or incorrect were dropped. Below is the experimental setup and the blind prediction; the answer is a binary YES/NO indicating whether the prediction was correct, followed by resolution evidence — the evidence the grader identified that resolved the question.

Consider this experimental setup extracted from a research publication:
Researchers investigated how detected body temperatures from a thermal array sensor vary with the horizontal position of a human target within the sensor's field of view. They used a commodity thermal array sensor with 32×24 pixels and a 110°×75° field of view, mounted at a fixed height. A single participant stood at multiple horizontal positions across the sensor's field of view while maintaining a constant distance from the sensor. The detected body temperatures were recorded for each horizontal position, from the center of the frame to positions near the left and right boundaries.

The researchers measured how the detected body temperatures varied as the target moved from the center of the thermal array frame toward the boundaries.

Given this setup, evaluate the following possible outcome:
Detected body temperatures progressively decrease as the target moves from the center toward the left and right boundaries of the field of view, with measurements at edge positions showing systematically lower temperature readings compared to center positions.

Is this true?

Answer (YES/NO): YES